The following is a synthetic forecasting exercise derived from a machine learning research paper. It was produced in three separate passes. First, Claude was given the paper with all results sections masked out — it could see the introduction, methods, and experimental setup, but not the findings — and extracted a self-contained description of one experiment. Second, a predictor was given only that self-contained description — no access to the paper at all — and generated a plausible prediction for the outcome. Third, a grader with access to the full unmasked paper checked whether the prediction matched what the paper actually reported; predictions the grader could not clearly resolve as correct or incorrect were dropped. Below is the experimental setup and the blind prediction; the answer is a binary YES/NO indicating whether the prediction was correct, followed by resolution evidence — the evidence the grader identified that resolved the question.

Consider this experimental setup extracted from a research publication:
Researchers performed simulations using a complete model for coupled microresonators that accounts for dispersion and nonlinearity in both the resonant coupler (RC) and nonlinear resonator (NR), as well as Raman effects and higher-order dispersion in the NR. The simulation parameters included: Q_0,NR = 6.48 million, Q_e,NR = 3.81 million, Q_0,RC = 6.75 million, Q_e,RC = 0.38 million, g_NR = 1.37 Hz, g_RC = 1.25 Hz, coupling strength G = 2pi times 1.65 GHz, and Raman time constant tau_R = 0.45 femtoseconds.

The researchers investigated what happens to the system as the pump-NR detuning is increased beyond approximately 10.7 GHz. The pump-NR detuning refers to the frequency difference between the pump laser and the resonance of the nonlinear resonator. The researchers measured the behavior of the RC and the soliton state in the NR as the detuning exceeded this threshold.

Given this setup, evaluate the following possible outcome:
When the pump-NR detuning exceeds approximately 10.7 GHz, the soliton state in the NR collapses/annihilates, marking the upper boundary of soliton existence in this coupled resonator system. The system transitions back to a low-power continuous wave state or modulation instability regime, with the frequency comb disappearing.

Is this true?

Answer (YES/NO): NO